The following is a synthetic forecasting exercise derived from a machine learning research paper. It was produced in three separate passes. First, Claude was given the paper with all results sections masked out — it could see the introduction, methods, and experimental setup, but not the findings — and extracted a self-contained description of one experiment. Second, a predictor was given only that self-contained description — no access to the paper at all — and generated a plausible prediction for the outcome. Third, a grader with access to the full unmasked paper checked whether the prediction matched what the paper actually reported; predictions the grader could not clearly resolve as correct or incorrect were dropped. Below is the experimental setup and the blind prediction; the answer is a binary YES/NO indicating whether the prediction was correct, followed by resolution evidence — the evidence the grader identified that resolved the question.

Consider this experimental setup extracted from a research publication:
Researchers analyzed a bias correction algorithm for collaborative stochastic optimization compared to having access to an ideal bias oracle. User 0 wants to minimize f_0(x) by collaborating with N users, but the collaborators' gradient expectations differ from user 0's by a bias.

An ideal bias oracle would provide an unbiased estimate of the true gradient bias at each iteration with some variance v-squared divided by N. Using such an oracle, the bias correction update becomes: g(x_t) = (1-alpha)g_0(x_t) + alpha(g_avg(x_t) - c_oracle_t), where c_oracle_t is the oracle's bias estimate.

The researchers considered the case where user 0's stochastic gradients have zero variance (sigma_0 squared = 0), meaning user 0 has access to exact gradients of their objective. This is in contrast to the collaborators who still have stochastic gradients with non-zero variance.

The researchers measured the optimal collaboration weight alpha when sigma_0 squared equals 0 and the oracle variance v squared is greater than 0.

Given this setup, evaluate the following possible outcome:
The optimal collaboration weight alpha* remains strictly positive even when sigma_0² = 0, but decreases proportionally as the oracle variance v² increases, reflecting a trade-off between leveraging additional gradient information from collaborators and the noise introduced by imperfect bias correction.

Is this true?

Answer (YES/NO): NO